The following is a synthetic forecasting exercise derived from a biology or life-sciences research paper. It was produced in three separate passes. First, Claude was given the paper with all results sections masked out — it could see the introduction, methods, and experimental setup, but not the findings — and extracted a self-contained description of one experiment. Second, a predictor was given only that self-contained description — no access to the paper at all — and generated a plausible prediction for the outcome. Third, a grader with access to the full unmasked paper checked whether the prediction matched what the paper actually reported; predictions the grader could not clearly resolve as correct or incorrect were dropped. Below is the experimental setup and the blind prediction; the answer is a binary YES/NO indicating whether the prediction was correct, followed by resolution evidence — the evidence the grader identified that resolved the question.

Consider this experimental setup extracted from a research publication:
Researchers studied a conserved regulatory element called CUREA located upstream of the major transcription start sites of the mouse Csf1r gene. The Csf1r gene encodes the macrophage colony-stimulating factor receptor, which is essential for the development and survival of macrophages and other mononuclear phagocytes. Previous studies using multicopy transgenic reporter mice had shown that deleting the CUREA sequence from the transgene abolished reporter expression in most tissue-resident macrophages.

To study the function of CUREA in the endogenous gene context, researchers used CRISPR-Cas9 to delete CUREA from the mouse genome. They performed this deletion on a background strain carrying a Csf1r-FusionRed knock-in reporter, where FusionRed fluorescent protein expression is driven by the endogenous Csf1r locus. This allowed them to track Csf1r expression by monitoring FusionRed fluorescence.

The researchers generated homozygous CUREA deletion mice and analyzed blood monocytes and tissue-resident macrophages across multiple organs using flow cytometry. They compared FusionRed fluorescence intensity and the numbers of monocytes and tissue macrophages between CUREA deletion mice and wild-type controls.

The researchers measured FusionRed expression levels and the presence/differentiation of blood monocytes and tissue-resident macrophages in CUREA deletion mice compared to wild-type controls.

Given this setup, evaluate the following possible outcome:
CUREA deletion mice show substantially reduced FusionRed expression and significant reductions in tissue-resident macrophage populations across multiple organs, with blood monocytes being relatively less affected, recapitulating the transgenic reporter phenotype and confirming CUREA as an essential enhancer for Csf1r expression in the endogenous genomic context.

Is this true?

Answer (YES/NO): NO